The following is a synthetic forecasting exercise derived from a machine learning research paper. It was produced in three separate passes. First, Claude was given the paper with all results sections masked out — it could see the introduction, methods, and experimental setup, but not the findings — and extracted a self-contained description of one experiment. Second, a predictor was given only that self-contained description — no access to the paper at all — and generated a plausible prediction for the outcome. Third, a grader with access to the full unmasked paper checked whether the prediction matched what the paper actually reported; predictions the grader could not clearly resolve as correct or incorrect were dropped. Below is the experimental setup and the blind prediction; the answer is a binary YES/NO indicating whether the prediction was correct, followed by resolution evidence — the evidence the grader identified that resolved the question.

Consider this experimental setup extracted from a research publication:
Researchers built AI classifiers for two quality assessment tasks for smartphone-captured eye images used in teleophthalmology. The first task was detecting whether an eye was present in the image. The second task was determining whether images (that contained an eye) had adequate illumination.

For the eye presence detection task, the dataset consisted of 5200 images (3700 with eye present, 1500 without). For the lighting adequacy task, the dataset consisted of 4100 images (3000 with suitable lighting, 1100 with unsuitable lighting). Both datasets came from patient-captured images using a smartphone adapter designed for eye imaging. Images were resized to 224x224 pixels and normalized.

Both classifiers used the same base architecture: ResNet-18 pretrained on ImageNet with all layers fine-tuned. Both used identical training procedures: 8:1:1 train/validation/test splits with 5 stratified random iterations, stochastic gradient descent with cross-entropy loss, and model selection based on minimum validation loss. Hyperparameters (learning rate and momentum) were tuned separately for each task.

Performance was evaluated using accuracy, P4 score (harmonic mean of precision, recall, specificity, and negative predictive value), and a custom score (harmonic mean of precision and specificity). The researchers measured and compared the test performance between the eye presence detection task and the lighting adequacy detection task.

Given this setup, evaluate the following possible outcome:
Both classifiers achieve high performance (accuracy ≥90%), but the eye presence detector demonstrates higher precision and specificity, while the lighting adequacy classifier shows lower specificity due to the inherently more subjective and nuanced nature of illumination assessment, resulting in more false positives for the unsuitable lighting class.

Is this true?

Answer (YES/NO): NO